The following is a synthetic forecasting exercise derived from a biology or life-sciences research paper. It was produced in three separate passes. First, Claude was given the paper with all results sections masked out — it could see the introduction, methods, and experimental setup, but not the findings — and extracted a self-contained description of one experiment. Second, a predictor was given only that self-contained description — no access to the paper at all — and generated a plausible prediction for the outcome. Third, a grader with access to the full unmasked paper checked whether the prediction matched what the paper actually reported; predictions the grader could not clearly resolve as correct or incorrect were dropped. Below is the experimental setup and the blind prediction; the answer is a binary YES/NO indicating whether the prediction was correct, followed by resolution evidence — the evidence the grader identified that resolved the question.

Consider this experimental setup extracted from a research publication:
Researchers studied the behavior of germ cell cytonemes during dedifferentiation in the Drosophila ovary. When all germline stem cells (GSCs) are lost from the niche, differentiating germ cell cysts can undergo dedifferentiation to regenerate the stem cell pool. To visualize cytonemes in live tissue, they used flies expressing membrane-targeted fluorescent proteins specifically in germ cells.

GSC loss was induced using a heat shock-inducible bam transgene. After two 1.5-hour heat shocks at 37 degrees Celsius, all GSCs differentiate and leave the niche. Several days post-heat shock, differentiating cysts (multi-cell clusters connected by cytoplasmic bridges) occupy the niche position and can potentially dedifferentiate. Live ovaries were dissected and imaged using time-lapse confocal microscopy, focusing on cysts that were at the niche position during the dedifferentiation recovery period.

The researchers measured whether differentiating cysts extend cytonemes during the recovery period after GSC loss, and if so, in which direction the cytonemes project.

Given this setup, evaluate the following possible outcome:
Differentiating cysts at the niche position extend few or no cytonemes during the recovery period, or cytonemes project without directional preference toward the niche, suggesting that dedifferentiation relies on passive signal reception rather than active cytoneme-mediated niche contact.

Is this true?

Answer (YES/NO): NO